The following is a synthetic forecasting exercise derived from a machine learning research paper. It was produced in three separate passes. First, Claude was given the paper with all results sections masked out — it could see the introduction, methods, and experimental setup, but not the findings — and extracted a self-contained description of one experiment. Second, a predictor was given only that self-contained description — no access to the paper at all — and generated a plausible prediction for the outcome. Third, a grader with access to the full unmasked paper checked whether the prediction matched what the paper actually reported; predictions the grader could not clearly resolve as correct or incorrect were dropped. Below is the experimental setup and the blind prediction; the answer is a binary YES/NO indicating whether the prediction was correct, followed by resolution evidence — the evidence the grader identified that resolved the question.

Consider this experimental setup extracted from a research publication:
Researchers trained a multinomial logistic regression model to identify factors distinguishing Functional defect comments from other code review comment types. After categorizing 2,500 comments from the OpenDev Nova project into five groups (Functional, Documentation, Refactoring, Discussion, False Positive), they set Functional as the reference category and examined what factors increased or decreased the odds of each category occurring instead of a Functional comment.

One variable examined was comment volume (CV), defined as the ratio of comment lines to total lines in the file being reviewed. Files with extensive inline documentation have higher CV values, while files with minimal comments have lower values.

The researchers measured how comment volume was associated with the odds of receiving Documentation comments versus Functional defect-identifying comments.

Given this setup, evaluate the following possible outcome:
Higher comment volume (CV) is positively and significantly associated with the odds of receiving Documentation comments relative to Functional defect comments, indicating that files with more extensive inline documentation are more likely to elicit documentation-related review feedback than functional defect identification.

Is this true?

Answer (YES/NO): YES